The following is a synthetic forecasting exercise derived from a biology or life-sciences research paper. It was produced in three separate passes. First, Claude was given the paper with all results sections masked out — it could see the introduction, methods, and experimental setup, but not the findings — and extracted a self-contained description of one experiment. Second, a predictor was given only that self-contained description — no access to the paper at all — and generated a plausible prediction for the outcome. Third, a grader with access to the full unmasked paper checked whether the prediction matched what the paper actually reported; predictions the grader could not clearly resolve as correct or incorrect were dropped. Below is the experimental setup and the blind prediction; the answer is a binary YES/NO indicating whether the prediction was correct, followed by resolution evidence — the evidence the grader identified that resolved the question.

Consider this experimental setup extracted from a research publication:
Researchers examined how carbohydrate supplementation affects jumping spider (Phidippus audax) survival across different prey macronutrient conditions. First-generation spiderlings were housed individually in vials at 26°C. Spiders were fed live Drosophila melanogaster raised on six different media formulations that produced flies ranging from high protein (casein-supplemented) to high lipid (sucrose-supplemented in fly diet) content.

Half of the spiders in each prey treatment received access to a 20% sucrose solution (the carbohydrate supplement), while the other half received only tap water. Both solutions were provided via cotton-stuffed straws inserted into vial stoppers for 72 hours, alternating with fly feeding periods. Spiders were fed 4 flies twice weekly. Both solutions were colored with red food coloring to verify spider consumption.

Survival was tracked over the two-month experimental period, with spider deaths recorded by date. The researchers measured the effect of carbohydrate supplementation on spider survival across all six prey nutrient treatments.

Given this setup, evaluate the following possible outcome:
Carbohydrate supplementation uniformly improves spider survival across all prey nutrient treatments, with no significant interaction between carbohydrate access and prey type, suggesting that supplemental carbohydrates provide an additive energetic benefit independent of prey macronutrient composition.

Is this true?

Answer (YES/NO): NO